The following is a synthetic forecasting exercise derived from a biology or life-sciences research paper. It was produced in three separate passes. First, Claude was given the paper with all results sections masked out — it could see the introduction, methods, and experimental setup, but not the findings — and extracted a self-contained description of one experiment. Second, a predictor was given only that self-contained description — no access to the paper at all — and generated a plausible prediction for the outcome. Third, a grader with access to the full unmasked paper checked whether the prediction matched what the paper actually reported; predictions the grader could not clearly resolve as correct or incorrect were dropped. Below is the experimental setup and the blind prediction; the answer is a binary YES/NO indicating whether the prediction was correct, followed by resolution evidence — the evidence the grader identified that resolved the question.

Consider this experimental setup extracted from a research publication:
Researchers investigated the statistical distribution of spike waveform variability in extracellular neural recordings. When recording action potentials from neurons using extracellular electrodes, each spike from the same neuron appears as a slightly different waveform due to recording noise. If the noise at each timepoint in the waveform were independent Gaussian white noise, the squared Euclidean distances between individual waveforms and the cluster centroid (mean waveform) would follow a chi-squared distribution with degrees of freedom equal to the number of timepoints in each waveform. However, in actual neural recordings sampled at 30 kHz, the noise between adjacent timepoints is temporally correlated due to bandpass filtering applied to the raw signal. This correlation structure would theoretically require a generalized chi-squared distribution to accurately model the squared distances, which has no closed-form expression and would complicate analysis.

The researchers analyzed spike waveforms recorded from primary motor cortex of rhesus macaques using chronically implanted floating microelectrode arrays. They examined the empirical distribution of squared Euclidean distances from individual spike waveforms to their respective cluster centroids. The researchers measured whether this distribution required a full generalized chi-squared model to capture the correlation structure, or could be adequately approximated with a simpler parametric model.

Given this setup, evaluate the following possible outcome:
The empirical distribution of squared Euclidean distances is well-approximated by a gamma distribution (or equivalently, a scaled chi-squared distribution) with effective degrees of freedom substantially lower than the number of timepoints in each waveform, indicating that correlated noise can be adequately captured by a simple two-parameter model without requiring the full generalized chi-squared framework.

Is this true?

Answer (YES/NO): NO